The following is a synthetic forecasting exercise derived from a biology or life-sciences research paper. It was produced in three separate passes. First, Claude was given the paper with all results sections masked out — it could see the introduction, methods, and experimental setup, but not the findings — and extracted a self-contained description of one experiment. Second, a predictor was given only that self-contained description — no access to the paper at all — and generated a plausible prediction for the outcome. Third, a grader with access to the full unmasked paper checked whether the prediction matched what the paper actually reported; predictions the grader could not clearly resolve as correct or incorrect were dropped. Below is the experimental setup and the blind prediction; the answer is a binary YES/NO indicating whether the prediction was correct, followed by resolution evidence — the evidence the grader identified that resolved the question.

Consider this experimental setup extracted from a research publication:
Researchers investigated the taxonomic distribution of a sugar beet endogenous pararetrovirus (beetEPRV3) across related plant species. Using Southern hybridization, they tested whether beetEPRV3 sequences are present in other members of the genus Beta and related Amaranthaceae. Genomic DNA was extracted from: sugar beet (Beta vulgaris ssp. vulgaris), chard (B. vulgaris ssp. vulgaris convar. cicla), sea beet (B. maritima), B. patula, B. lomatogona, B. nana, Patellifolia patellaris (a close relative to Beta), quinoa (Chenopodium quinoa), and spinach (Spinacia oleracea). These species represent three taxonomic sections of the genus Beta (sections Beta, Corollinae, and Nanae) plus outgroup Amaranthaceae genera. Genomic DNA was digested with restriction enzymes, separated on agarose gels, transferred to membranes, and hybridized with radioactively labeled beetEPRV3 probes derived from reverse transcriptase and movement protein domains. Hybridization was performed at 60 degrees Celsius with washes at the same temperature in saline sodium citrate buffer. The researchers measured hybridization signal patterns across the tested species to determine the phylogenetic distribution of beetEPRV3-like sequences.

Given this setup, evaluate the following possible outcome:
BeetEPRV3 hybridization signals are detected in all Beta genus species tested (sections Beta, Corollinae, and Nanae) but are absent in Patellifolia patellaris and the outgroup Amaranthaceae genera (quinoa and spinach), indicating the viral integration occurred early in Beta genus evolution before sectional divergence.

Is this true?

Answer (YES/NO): NO